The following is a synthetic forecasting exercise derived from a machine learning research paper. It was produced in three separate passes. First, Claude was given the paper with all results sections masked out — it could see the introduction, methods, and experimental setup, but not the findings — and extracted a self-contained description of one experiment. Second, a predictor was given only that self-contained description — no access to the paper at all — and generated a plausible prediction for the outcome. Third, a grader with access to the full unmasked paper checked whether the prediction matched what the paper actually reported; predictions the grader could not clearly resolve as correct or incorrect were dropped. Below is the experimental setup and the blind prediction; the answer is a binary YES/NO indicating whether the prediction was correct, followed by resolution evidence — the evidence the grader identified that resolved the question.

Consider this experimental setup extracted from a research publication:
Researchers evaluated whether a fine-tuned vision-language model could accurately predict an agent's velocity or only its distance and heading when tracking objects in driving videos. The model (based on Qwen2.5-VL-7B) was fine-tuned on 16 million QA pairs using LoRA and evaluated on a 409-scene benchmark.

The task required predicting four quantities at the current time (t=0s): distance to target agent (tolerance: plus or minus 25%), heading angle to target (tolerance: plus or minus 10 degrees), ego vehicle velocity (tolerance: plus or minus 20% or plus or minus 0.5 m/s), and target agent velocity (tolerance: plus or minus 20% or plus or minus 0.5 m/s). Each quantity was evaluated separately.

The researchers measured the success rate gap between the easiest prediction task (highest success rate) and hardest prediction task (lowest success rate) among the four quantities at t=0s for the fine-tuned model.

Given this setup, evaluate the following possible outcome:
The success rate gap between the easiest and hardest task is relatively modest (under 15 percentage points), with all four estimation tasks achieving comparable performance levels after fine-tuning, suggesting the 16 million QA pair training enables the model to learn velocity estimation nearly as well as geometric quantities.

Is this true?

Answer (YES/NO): NO